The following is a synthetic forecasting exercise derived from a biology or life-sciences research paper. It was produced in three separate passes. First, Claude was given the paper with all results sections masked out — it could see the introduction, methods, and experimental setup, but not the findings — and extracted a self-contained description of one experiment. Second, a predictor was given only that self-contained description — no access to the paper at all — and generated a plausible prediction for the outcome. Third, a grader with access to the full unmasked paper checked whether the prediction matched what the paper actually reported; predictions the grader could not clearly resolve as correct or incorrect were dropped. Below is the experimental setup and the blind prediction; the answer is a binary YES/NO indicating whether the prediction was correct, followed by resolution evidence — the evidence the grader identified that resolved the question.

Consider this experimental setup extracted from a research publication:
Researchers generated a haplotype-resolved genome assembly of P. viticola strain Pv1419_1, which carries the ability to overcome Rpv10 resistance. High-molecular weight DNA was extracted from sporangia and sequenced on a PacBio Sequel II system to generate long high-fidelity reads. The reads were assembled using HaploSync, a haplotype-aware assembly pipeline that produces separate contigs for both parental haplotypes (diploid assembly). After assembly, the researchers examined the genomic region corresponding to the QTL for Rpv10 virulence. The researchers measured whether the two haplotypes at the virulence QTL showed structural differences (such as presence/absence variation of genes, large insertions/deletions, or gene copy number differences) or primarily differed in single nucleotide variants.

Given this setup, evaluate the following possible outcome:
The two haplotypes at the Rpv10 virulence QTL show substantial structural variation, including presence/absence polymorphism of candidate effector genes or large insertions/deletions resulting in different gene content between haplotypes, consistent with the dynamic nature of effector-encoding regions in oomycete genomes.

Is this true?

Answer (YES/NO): YES